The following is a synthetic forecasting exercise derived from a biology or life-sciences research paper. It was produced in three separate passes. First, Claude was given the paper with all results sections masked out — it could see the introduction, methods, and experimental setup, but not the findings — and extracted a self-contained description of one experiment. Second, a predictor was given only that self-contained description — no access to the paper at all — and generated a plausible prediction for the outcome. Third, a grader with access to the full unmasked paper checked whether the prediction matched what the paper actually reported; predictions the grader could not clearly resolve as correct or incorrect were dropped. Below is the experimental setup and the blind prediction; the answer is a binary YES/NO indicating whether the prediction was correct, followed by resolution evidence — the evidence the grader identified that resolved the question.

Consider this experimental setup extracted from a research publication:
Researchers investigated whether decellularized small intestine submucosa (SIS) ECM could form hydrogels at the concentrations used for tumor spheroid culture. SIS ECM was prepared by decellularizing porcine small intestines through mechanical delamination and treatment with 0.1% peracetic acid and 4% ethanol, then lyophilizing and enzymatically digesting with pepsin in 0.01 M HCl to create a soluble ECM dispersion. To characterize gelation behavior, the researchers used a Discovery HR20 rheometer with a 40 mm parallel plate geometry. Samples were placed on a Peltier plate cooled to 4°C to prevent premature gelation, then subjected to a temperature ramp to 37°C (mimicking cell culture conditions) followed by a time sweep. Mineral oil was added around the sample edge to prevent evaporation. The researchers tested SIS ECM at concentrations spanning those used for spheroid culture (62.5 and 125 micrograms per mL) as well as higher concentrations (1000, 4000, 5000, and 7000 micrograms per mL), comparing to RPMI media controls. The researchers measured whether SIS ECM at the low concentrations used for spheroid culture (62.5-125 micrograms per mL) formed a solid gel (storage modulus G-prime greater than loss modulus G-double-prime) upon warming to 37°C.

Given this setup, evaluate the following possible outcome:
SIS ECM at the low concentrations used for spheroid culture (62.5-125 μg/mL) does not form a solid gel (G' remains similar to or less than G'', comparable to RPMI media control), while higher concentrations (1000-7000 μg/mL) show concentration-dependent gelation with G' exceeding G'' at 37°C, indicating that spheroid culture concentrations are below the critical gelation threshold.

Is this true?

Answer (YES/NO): YES